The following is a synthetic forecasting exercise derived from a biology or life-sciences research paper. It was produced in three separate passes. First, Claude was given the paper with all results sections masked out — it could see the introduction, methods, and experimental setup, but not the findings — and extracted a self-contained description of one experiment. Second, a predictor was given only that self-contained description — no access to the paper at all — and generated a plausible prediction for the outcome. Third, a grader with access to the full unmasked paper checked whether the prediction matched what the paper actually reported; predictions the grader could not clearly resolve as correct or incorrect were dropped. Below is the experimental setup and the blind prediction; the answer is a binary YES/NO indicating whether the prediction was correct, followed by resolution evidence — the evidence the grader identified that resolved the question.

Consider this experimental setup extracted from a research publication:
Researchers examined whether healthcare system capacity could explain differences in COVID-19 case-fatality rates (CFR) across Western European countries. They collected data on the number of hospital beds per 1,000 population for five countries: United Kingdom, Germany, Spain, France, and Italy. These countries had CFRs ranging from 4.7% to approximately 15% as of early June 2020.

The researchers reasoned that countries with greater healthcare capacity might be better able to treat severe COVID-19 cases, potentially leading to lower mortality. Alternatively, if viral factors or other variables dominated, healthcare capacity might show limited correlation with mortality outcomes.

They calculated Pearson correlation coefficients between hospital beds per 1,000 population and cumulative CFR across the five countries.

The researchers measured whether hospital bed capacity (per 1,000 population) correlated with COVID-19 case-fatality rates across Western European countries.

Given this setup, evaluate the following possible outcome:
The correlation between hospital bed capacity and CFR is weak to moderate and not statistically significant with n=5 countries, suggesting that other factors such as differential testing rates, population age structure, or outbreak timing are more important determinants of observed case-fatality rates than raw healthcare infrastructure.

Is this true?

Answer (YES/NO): YES